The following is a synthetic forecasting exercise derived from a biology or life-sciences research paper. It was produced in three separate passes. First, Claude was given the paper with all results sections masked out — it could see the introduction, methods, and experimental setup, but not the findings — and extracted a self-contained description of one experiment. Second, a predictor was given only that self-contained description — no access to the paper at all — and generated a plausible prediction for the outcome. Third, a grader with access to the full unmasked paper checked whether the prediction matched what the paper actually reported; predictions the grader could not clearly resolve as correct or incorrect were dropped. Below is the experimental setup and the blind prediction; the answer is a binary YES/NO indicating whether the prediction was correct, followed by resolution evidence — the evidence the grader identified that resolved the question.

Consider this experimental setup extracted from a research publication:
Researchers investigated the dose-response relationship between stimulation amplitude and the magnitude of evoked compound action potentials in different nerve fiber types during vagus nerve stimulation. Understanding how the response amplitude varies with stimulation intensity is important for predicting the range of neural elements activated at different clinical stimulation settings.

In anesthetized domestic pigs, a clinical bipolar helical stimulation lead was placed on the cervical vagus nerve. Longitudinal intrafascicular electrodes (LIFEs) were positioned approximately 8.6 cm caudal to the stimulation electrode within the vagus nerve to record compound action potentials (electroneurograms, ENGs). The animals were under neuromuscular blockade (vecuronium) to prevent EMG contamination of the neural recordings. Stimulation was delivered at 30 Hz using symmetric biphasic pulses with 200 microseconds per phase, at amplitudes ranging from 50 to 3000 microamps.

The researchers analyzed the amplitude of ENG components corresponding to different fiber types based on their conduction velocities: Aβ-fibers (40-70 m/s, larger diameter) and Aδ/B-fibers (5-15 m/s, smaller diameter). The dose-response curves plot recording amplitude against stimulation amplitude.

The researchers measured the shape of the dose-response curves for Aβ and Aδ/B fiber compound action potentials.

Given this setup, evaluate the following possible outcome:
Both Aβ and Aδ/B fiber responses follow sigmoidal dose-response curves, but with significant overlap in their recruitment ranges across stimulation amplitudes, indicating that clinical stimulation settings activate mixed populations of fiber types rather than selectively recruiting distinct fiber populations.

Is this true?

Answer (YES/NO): NO